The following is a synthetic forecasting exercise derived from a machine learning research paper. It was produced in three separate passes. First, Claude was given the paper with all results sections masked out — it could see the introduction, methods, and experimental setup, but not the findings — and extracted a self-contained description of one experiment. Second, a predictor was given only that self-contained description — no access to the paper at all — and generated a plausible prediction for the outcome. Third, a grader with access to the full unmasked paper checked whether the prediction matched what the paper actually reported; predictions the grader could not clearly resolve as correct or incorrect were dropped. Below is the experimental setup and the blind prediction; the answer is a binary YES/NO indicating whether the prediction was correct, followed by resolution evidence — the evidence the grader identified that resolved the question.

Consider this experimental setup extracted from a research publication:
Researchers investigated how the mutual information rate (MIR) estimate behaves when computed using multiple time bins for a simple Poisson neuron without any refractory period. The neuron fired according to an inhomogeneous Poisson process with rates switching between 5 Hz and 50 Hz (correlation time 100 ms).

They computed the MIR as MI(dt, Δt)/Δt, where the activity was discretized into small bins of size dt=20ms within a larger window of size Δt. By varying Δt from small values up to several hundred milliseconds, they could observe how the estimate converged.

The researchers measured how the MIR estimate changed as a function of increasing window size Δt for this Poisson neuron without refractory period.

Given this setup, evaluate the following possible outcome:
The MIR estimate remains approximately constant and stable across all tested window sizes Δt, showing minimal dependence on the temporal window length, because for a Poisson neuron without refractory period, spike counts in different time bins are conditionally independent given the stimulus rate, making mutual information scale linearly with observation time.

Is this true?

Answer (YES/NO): NO